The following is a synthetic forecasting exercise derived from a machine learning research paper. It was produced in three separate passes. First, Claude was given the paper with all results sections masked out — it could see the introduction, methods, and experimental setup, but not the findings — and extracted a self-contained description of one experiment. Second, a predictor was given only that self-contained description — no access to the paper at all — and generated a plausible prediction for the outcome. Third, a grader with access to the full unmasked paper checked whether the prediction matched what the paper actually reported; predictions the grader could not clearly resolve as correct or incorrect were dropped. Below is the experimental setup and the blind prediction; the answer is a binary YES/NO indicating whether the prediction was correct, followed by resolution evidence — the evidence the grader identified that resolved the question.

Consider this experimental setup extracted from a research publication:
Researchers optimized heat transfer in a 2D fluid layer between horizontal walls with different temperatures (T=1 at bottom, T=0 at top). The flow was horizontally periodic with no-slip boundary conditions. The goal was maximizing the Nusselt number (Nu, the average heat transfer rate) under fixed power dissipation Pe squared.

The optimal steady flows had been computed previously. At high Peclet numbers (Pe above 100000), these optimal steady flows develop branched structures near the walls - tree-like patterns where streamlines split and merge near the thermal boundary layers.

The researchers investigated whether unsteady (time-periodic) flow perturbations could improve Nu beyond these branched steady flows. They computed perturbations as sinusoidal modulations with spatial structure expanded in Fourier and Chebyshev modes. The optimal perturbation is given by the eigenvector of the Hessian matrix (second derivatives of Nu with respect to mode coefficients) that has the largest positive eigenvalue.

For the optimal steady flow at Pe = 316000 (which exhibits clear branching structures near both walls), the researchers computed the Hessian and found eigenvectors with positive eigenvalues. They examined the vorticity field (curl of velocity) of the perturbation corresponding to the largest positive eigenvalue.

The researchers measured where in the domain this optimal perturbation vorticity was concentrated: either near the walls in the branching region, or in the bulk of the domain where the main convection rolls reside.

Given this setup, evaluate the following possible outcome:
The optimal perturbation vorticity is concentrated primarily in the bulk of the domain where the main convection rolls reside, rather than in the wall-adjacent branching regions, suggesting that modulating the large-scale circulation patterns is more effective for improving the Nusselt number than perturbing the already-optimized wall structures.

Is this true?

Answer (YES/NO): NO